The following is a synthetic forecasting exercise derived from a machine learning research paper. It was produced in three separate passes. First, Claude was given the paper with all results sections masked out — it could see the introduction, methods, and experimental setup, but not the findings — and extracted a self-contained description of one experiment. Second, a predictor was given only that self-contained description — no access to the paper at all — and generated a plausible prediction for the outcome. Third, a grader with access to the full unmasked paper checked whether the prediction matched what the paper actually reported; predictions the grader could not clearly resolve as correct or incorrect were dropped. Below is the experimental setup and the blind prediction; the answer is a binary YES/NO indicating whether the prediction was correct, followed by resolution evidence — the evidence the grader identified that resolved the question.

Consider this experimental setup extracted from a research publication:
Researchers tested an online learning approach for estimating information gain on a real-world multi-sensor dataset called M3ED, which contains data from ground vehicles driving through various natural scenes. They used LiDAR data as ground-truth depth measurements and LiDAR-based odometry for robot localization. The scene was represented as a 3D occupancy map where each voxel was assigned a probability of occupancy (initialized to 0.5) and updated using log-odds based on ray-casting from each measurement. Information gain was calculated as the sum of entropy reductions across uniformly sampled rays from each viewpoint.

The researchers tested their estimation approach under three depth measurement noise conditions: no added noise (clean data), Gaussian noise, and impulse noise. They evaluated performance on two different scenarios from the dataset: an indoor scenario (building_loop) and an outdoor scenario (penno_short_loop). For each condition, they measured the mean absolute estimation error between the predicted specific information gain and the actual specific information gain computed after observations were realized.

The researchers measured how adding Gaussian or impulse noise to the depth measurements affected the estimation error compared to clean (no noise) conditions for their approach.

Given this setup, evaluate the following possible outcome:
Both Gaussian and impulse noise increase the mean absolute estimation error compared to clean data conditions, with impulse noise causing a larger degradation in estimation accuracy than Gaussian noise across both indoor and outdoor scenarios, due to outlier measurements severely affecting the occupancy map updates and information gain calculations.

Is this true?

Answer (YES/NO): NO